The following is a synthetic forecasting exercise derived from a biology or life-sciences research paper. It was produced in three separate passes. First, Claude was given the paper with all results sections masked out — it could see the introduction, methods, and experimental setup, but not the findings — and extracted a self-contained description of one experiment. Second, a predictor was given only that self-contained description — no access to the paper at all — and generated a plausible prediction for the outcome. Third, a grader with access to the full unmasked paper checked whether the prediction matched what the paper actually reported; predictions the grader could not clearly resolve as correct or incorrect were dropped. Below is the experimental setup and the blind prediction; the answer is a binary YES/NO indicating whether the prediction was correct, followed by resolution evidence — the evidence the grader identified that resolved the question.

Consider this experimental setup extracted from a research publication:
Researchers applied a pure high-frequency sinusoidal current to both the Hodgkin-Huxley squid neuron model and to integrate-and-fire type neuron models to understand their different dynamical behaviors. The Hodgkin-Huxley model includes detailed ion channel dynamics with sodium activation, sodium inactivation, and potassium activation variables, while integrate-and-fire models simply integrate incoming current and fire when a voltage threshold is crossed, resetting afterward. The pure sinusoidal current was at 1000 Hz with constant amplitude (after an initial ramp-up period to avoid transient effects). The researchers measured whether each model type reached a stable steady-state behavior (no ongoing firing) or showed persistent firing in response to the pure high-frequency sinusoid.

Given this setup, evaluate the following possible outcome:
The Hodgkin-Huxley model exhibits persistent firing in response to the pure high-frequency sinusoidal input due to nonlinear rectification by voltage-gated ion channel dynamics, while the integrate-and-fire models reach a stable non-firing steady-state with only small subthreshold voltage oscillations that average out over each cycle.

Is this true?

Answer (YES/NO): NO